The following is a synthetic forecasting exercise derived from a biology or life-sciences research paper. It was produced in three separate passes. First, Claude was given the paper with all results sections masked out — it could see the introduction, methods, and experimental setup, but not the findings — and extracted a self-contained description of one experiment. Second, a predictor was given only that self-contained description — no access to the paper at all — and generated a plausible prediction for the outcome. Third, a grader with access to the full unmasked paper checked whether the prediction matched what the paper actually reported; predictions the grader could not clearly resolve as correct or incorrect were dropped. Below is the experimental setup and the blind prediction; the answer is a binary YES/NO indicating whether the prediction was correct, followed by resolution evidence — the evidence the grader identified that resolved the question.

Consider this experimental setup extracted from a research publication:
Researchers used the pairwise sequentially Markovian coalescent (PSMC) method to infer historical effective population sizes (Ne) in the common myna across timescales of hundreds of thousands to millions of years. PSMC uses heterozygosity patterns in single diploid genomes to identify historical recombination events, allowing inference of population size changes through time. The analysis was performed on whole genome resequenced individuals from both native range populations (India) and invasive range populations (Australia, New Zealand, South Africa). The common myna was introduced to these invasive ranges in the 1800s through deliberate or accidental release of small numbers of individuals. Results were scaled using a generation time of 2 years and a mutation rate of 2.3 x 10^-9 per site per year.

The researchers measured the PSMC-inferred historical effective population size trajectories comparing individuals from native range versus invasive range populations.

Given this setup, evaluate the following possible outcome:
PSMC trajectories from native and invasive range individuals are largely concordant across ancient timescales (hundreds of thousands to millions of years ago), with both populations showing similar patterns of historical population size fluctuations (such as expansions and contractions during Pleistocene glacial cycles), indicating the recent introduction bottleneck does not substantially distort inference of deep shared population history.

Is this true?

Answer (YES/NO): NO